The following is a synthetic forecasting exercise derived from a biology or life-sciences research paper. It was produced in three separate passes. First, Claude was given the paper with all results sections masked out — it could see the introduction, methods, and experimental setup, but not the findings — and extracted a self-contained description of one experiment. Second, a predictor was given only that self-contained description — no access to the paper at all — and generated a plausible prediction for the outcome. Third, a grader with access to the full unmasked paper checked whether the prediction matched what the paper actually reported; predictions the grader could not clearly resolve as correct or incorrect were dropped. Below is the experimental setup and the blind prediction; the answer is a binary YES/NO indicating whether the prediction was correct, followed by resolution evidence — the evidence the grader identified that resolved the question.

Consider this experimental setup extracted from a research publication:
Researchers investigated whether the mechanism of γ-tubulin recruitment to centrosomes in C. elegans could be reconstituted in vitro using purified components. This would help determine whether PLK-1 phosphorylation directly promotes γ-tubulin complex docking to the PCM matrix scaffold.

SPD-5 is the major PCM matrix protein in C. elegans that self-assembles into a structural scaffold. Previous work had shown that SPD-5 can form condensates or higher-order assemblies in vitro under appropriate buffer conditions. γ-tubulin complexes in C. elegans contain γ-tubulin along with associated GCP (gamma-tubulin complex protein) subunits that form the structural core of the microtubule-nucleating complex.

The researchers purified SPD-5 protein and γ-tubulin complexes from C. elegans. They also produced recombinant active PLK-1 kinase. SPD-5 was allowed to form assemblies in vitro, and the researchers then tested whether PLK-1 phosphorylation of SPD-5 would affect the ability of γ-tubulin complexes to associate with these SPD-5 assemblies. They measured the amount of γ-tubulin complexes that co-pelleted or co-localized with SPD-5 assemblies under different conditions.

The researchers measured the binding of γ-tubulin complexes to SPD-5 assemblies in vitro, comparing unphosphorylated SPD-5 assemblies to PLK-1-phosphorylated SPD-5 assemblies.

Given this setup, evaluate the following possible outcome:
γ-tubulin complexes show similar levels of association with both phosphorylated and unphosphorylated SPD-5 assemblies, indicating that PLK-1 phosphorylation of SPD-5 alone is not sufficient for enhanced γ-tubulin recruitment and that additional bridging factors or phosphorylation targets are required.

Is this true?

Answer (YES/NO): NO